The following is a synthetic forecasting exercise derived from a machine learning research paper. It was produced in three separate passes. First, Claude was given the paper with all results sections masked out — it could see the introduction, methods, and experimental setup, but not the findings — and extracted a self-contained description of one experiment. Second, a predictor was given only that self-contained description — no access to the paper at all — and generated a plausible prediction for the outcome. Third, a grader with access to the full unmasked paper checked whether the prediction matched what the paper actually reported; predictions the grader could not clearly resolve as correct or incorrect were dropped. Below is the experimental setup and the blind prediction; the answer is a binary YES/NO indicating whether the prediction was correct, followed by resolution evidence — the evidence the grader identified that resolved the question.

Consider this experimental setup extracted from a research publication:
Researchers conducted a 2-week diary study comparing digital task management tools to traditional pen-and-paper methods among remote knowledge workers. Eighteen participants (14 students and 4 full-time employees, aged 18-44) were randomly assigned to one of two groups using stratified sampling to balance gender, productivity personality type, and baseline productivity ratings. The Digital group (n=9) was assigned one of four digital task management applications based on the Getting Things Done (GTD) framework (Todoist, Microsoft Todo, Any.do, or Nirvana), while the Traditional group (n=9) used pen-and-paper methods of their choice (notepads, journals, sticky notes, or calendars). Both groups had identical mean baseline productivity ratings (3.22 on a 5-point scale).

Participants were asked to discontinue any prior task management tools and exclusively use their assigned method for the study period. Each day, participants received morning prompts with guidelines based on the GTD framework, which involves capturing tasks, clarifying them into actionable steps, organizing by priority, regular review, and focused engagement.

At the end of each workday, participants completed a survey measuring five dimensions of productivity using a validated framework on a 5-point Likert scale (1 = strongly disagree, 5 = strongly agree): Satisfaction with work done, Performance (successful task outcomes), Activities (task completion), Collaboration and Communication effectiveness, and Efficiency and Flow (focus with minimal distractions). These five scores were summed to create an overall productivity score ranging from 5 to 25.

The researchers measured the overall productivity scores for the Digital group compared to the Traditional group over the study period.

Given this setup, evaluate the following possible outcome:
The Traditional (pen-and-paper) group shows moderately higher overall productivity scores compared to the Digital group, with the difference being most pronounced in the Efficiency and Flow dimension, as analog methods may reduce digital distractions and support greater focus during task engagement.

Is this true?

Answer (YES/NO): NO